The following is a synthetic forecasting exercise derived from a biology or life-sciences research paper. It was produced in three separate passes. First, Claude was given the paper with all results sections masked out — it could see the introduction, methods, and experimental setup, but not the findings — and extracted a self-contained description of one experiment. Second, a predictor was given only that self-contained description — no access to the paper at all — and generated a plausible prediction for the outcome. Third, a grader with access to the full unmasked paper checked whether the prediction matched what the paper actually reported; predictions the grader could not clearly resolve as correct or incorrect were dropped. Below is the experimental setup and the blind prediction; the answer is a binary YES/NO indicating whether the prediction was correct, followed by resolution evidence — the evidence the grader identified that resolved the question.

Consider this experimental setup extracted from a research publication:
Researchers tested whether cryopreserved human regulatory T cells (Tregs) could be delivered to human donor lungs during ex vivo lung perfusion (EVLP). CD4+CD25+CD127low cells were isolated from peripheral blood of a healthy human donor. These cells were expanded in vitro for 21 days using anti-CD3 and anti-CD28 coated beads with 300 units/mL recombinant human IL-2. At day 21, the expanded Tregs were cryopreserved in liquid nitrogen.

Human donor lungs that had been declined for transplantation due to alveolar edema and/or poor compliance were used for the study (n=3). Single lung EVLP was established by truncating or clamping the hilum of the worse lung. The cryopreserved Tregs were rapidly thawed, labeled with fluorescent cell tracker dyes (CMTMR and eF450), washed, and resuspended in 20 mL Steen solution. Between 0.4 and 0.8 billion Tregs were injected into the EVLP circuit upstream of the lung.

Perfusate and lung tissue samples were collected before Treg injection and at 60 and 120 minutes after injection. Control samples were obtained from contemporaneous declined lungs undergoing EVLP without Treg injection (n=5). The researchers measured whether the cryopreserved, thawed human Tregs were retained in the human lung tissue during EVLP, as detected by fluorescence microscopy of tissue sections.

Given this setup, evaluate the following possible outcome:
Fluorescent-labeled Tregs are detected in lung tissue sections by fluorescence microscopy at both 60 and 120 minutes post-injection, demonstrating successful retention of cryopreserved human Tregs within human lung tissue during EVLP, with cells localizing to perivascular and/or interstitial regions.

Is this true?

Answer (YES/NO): NO